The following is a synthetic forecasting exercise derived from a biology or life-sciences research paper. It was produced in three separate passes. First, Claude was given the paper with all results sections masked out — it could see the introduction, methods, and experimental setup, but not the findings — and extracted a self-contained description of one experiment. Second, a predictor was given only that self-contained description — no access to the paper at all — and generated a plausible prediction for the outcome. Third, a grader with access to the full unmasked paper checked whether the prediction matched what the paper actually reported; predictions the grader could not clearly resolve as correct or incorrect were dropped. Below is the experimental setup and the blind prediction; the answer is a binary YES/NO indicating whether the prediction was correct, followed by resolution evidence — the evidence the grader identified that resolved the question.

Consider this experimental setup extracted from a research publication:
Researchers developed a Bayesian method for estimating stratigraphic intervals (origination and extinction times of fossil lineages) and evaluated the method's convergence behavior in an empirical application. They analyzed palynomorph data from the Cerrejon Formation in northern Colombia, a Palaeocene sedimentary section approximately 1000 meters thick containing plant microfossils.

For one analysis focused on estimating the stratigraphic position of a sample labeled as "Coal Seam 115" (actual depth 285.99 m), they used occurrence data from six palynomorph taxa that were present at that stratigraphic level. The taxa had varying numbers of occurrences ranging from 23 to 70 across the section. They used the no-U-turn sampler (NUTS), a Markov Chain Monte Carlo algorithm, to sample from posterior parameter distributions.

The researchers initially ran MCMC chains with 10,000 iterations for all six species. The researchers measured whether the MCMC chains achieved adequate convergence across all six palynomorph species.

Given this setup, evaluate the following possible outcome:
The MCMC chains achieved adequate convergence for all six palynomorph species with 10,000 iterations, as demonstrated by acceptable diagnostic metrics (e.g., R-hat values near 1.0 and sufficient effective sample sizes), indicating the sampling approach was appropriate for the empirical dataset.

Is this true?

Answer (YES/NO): NO